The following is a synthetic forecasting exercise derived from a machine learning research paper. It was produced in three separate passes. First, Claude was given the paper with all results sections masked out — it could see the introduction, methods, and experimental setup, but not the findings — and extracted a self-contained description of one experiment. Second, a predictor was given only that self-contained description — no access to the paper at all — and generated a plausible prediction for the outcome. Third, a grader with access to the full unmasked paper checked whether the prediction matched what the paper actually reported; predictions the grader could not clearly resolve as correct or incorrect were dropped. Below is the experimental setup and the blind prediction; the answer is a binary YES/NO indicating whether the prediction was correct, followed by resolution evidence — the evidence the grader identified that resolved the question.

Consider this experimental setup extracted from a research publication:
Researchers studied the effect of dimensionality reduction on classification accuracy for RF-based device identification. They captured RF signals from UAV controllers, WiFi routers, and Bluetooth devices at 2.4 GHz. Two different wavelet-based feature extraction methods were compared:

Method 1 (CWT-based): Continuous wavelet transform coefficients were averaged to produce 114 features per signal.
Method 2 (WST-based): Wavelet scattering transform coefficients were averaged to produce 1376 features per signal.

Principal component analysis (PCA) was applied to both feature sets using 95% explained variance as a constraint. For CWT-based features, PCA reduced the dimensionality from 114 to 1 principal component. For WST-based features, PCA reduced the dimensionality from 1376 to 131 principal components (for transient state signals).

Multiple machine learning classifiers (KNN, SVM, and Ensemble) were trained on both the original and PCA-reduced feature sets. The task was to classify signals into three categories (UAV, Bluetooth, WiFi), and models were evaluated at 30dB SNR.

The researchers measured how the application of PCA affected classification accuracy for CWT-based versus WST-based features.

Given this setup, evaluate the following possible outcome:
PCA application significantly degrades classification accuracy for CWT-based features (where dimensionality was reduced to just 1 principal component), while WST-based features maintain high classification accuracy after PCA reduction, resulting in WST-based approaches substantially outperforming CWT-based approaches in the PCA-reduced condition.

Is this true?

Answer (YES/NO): YES